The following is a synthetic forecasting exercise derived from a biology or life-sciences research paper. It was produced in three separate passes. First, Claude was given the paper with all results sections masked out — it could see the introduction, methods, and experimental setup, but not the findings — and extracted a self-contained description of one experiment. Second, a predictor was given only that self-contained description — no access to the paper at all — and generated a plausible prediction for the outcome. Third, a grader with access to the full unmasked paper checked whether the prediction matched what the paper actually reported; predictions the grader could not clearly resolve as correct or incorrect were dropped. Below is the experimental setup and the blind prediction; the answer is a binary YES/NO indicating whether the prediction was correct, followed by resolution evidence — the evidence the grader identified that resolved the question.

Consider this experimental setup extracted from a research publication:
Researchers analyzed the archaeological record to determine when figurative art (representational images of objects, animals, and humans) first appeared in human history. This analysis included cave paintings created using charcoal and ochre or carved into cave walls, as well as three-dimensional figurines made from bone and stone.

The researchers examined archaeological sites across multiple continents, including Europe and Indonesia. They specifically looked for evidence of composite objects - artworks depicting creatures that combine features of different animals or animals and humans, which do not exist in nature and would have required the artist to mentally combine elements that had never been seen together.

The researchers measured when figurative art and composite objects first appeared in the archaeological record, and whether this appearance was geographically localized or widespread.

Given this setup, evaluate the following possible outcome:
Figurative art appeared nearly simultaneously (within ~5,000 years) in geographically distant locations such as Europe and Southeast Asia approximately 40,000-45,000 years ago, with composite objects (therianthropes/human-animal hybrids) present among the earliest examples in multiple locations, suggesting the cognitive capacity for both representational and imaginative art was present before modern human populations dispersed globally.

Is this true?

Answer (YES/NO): NO